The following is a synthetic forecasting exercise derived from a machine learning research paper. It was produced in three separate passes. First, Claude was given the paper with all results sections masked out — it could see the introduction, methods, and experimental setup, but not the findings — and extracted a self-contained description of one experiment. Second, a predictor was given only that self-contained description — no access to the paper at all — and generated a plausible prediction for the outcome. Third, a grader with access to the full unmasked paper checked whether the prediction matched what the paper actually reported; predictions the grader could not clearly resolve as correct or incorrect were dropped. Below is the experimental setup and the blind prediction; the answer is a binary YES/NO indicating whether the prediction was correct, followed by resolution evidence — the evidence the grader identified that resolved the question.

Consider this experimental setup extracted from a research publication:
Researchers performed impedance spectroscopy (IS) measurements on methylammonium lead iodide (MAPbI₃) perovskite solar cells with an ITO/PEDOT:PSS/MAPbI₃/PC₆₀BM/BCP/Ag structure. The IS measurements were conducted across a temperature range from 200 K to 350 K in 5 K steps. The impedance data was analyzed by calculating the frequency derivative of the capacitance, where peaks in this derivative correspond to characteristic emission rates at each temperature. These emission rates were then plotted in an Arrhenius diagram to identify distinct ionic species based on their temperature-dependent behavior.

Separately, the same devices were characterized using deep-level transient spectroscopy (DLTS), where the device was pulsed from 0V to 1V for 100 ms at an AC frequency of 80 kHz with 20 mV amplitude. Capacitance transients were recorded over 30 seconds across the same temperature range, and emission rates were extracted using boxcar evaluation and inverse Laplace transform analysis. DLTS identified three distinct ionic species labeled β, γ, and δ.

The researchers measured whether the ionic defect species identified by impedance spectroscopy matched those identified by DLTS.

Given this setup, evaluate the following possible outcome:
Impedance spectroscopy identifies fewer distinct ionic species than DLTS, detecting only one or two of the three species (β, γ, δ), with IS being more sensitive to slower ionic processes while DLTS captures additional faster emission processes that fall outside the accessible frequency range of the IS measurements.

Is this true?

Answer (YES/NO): NO